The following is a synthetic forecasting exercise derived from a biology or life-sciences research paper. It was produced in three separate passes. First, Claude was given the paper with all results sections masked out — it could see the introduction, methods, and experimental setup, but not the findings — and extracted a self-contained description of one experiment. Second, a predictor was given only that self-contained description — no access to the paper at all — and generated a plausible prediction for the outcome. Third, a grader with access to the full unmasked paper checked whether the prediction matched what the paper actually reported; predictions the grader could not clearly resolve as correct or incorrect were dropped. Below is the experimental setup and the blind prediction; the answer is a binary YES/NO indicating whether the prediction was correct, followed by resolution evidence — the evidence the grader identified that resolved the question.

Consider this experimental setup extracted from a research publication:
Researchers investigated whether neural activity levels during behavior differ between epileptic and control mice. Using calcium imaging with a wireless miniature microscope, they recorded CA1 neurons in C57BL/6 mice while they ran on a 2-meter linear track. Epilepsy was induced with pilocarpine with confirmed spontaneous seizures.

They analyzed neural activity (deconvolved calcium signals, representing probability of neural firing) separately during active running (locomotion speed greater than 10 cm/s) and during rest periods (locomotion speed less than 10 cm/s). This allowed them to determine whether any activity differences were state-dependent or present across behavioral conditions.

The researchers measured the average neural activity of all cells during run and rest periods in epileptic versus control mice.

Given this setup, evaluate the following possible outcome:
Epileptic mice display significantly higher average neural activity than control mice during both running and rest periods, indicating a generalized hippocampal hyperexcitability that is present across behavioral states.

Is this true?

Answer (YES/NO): NO